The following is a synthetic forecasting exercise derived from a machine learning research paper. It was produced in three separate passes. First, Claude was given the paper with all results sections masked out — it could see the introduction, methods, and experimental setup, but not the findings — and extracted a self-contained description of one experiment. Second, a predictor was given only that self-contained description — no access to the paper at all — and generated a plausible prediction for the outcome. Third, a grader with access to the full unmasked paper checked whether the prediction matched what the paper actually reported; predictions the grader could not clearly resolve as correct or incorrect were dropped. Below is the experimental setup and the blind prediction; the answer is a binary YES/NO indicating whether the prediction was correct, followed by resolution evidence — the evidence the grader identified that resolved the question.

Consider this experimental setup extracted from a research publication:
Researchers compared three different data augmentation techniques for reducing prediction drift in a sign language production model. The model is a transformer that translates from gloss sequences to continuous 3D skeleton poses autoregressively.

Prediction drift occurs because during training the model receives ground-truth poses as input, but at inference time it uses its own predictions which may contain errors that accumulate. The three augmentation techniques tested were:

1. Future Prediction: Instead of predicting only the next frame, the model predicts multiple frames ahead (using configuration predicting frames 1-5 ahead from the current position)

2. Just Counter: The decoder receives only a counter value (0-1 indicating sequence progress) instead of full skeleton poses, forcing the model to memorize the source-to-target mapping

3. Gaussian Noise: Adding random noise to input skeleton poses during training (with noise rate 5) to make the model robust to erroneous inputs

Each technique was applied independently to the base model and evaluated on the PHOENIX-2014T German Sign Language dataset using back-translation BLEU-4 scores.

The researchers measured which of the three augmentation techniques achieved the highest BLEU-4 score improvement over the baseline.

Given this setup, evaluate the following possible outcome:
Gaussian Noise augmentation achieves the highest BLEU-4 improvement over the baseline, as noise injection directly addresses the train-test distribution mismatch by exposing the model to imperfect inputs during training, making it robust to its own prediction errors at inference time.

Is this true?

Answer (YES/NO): YES